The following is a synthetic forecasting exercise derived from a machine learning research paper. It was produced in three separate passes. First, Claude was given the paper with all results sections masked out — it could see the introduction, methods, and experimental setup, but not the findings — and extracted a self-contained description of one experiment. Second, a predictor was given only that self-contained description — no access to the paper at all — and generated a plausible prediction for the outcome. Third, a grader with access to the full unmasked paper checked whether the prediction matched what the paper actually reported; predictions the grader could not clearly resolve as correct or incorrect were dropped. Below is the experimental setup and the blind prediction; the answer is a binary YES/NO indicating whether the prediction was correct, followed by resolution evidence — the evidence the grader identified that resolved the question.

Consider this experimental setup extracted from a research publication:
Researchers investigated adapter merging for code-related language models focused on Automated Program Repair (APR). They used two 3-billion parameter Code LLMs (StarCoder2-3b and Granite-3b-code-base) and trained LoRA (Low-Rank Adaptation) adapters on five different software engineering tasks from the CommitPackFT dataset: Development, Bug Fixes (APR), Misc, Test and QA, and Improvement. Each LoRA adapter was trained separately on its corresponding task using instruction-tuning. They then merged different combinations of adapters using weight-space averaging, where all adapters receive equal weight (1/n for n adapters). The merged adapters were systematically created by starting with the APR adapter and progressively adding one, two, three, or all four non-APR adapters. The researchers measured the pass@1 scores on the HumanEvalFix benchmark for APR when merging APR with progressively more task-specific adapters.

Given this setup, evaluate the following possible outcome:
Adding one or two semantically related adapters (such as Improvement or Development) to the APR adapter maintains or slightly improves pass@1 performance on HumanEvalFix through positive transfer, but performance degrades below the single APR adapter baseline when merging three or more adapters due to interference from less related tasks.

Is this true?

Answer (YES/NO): NO